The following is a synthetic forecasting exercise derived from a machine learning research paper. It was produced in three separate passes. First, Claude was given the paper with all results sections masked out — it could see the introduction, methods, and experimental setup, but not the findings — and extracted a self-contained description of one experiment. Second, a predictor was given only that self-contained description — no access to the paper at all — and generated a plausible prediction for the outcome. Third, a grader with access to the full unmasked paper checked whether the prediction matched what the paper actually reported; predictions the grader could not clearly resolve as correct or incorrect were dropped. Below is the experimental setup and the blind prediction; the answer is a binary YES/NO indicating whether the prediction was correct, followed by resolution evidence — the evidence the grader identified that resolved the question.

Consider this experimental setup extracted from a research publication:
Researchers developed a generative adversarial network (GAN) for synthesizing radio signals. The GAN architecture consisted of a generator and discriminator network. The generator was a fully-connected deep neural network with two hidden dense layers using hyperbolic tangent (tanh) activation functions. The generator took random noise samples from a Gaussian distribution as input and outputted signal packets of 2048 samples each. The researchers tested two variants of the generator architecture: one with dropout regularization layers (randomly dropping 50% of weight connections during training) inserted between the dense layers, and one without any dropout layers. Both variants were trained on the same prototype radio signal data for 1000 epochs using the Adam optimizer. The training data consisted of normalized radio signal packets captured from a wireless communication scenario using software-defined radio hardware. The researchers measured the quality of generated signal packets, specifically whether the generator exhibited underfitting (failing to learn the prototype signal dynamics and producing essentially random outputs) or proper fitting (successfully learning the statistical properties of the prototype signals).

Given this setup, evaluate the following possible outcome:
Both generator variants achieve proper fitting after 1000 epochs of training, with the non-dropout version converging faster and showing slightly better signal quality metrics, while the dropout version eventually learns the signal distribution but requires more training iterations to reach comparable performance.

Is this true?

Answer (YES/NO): NO